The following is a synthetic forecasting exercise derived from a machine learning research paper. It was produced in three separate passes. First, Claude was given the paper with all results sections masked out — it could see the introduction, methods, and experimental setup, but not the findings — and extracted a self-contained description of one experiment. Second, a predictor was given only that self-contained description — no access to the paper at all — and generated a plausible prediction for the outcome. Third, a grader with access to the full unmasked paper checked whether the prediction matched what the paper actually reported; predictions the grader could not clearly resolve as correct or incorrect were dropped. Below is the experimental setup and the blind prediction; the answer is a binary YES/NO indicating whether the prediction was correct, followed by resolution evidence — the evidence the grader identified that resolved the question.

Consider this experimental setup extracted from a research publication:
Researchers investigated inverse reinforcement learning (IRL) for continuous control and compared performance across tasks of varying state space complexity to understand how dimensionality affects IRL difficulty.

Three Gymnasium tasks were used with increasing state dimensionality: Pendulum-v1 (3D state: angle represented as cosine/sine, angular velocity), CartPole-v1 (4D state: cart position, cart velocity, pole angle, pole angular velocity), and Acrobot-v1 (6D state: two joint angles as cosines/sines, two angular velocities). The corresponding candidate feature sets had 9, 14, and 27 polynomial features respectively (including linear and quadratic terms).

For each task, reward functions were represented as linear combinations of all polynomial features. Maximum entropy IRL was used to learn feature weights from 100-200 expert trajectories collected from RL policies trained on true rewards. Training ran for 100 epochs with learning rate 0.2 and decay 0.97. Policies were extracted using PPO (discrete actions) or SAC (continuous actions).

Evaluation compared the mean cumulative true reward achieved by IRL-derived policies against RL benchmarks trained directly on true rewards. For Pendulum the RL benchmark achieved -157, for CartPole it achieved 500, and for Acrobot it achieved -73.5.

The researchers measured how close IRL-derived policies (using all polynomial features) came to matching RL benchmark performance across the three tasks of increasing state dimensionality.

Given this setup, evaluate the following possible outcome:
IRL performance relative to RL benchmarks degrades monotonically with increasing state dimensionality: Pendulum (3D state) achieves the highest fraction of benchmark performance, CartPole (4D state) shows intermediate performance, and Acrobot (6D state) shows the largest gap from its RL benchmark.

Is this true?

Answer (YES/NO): NO